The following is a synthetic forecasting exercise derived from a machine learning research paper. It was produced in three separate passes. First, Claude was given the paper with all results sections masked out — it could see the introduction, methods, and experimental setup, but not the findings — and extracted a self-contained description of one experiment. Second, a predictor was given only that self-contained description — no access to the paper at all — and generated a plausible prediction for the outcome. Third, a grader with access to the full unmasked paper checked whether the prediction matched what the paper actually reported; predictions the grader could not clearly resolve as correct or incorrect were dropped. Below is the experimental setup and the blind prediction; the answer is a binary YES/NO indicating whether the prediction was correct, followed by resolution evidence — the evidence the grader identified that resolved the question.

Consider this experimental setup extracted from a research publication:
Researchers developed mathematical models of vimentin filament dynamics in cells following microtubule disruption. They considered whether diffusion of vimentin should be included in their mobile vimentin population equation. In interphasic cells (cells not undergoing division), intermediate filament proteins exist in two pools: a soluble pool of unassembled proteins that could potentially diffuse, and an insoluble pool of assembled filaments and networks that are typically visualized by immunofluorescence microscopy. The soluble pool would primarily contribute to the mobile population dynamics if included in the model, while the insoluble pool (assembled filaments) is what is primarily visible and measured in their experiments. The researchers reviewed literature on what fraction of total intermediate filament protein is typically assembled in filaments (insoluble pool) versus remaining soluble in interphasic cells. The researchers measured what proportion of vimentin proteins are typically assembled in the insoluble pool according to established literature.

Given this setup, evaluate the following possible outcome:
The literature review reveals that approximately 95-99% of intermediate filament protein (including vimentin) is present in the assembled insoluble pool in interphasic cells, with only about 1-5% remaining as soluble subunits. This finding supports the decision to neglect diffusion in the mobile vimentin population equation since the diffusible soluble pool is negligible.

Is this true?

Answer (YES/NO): NO